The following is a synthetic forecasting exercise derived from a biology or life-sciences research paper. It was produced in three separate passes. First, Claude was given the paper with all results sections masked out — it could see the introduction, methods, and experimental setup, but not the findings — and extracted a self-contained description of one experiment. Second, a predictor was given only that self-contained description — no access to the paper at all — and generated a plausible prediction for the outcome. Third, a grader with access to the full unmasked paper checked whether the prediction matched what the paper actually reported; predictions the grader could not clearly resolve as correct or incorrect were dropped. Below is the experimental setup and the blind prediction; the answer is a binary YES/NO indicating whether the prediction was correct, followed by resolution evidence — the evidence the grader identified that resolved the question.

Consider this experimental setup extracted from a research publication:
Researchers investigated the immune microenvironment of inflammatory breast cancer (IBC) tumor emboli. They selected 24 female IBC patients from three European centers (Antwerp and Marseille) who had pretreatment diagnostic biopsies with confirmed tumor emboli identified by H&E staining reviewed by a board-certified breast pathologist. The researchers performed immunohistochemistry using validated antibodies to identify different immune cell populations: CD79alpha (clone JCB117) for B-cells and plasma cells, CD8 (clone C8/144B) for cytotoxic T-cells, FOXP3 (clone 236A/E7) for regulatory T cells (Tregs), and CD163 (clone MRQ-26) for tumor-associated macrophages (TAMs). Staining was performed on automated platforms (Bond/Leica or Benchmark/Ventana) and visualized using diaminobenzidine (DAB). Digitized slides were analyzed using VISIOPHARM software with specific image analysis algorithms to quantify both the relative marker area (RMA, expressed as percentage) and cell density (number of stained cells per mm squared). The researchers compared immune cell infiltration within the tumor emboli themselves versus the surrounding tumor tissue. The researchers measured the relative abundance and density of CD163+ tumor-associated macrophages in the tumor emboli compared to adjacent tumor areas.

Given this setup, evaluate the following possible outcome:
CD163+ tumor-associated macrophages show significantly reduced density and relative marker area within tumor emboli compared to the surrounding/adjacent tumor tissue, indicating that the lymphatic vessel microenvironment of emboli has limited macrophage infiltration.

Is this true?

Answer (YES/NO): NO